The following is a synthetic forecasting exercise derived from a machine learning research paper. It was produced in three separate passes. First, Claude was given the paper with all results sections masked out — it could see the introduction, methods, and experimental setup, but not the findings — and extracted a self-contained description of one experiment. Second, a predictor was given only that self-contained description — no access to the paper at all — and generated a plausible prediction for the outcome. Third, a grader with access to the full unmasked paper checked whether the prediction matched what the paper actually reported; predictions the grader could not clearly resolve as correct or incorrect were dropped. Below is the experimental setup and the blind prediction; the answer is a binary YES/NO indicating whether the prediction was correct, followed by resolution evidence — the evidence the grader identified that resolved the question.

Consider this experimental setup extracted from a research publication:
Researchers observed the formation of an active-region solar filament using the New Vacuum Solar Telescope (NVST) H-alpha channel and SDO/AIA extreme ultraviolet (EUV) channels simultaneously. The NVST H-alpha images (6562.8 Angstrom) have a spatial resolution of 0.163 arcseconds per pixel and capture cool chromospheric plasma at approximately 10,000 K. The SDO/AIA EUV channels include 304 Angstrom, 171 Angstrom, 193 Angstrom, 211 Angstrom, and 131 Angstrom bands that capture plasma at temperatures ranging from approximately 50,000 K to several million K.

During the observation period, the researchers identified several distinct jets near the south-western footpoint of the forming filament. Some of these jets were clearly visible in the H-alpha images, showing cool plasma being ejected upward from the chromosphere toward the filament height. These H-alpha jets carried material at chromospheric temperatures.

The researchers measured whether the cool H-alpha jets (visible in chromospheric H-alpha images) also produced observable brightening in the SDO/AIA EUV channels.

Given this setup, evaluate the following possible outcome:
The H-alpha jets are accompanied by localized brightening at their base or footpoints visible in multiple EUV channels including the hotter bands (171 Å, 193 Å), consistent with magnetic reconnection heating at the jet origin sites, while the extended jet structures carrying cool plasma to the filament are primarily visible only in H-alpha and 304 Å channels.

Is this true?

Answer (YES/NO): NO